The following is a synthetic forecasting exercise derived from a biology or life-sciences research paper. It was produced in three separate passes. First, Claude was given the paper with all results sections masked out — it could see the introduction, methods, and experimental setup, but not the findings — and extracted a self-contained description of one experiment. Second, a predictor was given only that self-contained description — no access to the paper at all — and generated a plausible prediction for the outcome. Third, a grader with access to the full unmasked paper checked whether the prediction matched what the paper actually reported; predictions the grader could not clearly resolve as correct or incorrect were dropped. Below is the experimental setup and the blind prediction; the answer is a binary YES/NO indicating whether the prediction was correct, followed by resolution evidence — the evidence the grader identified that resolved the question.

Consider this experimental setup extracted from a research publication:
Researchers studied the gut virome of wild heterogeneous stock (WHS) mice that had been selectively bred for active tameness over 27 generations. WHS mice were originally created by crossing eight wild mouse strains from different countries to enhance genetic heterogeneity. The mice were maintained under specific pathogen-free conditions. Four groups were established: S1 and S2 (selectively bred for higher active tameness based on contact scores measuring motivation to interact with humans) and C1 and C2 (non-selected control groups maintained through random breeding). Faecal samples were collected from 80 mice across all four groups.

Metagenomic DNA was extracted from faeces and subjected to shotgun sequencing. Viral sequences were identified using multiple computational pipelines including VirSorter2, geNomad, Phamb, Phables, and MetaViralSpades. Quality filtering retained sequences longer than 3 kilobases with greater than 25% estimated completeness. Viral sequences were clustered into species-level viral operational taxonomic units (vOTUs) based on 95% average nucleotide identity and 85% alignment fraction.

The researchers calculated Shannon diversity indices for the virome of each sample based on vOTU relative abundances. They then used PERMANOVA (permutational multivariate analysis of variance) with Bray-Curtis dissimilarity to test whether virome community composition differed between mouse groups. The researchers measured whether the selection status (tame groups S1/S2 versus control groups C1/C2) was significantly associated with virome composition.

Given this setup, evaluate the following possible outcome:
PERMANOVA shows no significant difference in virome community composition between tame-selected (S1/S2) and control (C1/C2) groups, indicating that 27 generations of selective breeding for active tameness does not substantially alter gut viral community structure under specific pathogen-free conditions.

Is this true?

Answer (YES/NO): NO